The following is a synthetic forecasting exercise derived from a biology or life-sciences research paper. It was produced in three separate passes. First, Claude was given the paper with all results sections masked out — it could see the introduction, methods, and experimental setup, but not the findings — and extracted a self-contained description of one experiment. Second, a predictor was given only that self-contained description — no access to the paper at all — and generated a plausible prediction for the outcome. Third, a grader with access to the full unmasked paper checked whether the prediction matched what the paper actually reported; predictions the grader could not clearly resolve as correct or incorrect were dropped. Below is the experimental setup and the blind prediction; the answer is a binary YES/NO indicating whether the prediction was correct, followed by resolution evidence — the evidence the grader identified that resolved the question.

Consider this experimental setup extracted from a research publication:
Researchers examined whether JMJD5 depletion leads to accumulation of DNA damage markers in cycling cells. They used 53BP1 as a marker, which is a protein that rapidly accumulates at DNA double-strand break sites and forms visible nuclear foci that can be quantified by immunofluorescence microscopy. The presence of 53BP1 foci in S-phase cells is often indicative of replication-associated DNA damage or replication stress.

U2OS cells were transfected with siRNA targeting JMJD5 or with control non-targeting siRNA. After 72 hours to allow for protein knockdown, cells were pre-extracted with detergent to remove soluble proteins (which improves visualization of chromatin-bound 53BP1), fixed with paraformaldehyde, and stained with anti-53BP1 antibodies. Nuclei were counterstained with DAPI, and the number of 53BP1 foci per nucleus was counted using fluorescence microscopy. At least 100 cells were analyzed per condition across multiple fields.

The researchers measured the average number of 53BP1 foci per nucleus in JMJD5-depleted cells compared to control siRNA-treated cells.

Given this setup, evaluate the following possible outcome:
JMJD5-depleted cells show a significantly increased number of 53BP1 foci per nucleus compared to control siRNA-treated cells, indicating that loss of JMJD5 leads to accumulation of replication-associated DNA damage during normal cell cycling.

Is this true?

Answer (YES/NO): YES